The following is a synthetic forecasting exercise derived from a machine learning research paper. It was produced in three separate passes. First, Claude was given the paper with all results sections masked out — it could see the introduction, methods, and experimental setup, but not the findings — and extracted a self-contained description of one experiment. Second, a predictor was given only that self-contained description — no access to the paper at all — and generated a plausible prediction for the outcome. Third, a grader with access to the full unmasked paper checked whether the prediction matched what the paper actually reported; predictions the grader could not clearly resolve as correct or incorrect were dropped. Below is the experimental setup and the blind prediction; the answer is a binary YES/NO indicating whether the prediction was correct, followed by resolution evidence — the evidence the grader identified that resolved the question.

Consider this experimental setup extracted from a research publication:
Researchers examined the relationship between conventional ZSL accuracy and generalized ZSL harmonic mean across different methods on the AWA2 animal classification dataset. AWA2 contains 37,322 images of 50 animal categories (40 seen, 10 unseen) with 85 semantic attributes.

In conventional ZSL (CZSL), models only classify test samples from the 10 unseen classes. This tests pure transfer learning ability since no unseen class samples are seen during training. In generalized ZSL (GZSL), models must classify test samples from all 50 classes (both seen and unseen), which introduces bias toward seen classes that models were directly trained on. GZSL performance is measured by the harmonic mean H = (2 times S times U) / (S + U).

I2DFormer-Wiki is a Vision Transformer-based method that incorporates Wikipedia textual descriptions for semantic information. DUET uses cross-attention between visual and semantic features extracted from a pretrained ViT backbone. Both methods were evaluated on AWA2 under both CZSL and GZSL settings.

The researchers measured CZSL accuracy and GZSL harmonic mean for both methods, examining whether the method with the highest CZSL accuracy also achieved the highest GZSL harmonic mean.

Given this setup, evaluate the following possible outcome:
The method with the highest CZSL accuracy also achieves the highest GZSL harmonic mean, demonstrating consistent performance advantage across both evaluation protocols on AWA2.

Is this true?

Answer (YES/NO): NO